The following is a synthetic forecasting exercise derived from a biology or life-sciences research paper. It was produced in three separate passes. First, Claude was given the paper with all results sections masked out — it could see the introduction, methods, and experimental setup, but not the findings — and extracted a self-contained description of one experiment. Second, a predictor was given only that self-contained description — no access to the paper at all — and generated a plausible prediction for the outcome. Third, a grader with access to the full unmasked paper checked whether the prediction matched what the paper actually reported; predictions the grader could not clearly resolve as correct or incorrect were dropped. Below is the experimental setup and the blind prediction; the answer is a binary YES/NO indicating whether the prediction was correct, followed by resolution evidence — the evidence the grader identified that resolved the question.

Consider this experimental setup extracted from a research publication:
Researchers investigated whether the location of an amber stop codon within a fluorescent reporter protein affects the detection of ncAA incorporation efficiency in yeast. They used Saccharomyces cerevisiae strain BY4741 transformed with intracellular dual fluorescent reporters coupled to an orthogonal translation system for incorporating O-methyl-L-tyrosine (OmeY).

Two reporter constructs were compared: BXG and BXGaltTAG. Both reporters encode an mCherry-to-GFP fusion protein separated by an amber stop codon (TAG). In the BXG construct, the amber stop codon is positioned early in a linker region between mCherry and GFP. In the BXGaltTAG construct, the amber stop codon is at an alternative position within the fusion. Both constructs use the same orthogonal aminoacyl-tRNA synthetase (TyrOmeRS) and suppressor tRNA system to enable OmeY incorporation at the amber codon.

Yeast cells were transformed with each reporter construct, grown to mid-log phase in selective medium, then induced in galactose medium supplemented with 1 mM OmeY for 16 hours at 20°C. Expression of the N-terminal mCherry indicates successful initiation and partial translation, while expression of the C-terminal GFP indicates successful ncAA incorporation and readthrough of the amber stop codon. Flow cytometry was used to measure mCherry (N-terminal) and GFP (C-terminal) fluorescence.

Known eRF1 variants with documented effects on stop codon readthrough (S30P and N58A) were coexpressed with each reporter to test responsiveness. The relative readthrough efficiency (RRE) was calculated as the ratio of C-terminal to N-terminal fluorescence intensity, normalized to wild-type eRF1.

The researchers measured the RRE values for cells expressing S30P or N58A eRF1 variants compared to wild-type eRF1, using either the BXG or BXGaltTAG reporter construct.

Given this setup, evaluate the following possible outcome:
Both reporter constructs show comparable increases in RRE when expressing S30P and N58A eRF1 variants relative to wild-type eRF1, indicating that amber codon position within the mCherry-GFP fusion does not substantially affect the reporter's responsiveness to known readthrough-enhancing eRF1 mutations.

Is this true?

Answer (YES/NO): NO